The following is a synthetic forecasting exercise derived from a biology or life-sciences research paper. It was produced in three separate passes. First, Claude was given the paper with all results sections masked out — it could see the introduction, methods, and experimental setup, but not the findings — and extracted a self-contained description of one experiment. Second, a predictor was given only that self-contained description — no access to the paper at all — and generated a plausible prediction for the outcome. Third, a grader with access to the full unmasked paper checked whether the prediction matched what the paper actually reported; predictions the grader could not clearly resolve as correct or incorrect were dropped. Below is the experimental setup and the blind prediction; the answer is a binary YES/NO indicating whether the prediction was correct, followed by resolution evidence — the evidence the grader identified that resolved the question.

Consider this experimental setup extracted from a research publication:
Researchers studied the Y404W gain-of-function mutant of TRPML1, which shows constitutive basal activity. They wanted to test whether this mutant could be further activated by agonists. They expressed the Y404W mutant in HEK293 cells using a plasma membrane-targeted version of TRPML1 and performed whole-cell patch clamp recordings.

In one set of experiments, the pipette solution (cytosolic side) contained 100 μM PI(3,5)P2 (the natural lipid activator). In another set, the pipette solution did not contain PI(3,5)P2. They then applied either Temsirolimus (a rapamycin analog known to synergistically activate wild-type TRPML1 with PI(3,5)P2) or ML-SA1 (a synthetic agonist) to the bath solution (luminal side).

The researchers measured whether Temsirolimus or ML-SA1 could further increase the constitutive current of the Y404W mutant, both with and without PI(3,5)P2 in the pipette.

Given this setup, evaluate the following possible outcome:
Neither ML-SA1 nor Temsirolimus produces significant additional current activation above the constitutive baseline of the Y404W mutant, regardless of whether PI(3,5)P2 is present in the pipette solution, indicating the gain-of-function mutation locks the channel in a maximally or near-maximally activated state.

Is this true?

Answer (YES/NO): YES